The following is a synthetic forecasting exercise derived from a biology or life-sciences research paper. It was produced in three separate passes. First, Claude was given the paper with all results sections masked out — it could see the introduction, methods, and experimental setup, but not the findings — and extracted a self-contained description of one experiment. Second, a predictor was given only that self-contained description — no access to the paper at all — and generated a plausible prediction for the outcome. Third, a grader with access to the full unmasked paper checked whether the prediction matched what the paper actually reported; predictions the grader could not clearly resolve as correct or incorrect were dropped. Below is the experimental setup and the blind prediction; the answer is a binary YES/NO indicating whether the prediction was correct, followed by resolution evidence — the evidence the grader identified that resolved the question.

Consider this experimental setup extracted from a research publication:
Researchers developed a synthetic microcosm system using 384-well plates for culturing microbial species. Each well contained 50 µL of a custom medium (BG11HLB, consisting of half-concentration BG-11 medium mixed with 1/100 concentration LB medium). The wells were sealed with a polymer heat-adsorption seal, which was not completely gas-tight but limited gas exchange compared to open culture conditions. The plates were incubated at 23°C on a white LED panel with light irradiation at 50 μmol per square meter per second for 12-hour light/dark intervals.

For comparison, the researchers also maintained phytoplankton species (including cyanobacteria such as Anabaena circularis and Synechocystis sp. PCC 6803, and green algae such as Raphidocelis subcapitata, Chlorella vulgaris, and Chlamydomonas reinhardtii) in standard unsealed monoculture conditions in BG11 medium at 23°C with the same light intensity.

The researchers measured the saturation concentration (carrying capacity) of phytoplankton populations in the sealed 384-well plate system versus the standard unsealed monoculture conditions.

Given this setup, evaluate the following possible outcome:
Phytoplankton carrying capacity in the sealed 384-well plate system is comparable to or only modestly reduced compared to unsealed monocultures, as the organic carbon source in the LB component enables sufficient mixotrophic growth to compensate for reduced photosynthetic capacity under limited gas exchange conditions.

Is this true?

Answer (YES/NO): NO